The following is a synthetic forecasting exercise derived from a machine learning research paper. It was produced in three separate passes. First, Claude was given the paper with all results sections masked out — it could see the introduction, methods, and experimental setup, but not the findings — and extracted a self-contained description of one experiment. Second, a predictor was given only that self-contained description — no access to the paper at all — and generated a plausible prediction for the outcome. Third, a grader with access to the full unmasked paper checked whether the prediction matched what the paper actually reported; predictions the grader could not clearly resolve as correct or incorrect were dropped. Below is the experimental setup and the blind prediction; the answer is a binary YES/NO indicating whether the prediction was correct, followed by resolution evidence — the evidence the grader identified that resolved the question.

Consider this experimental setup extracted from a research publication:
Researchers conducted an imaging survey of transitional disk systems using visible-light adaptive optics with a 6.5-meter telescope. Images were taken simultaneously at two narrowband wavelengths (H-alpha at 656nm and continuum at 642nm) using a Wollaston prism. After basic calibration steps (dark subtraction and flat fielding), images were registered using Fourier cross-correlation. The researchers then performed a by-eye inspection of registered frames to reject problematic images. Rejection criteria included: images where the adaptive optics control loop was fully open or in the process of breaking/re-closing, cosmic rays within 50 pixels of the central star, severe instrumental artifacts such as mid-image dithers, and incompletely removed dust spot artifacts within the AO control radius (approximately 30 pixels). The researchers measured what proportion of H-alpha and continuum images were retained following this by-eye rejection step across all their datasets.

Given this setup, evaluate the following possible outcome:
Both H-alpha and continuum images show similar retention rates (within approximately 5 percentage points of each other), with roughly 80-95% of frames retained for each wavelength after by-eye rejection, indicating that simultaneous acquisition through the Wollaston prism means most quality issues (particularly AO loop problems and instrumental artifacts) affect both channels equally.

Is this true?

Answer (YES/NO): NO